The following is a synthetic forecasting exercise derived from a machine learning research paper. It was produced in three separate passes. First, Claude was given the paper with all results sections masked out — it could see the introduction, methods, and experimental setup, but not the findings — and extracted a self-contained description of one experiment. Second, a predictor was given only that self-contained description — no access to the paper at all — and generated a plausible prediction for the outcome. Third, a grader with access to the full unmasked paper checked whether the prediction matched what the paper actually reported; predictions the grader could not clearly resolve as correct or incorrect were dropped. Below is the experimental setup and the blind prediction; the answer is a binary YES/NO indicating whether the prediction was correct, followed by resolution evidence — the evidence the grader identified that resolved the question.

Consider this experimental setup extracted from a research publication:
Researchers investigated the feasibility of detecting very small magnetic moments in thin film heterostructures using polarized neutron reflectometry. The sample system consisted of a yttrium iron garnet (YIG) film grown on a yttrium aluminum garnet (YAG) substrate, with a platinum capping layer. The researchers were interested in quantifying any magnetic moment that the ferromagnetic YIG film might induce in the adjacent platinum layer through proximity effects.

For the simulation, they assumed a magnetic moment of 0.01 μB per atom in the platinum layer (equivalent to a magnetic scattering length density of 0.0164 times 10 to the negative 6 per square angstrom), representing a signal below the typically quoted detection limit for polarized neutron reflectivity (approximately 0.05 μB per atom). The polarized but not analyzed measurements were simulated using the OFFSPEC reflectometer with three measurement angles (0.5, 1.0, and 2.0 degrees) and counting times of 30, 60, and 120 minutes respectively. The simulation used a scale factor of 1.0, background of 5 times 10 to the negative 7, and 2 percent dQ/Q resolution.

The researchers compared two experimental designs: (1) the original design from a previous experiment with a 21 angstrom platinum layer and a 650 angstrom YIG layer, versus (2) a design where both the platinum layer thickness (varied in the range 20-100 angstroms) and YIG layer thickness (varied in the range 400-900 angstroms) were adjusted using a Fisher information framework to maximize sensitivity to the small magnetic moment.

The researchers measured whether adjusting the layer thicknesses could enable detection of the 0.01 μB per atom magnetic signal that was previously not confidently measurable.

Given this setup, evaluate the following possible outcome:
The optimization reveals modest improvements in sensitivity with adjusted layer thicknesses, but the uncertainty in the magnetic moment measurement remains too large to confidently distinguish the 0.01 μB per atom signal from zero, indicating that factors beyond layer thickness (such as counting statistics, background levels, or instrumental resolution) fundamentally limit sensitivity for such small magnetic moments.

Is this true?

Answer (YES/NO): NO